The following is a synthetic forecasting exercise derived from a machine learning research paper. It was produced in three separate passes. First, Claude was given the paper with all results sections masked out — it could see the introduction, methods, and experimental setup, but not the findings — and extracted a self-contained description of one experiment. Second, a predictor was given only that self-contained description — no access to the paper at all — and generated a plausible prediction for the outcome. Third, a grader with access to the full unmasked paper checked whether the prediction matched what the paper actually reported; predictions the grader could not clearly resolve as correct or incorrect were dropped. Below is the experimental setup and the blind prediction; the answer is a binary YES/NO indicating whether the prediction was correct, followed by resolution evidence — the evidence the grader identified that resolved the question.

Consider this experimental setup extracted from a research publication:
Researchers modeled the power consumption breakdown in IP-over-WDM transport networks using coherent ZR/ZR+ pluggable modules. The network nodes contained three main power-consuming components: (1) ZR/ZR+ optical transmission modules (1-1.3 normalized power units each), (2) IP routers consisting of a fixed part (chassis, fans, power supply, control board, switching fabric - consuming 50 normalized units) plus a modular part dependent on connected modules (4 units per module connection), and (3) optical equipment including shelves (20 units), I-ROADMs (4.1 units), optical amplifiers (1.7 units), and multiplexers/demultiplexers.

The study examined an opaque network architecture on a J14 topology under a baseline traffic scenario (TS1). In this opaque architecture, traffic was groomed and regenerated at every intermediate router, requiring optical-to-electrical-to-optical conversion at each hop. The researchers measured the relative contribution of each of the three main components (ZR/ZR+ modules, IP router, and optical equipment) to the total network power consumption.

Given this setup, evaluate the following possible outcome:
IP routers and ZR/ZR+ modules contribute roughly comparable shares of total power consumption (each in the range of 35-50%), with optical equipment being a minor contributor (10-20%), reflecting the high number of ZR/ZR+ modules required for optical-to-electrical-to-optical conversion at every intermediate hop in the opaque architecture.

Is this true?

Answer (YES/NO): NO